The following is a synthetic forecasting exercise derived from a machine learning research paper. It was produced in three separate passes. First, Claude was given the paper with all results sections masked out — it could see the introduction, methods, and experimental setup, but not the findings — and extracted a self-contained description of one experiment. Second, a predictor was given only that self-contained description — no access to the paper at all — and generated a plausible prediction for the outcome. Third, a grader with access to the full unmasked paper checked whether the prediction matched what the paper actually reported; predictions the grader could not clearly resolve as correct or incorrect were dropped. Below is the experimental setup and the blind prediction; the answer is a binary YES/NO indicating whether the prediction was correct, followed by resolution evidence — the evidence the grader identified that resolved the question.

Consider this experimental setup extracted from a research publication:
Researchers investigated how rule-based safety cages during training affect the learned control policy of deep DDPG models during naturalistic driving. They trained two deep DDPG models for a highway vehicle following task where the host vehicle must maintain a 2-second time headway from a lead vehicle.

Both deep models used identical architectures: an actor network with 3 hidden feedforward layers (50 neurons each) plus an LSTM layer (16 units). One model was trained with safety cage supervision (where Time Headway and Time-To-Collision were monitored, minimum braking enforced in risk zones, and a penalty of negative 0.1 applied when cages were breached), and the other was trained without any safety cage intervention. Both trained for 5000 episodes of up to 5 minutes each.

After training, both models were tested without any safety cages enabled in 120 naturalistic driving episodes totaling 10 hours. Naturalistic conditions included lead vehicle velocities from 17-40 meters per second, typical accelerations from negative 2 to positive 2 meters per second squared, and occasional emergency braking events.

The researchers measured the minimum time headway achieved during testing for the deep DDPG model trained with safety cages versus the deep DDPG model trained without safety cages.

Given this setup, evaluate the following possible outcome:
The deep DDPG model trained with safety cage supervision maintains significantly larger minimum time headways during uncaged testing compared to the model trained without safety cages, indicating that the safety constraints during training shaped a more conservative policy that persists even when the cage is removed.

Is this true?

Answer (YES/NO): NO